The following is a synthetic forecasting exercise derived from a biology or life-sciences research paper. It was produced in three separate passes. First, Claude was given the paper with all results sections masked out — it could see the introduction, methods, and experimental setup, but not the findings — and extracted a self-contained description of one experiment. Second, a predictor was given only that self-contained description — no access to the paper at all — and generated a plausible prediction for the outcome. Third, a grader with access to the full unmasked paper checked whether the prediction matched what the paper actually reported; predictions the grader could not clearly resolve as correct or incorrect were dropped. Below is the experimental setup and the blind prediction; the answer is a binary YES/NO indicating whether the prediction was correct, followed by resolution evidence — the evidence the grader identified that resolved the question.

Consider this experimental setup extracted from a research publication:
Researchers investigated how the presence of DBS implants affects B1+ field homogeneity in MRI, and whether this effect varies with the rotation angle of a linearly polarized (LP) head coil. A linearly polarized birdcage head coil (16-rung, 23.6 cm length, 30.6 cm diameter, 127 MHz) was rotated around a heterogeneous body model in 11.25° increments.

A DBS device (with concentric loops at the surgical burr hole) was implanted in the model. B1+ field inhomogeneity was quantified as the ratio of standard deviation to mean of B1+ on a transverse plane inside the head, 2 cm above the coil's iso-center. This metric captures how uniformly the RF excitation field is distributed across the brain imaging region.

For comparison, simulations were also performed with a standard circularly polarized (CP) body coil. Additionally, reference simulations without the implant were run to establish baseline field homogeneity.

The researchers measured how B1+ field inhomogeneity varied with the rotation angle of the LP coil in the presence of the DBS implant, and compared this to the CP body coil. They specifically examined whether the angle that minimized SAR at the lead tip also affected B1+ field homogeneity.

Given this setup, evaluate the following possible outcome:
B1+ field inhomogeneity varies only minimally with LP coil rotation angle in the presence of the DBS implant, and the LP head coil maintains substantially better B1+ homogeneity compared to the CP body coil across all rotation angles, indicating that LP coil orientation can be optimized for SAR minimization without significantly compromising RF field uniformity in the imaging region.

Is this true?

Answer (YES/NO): NO